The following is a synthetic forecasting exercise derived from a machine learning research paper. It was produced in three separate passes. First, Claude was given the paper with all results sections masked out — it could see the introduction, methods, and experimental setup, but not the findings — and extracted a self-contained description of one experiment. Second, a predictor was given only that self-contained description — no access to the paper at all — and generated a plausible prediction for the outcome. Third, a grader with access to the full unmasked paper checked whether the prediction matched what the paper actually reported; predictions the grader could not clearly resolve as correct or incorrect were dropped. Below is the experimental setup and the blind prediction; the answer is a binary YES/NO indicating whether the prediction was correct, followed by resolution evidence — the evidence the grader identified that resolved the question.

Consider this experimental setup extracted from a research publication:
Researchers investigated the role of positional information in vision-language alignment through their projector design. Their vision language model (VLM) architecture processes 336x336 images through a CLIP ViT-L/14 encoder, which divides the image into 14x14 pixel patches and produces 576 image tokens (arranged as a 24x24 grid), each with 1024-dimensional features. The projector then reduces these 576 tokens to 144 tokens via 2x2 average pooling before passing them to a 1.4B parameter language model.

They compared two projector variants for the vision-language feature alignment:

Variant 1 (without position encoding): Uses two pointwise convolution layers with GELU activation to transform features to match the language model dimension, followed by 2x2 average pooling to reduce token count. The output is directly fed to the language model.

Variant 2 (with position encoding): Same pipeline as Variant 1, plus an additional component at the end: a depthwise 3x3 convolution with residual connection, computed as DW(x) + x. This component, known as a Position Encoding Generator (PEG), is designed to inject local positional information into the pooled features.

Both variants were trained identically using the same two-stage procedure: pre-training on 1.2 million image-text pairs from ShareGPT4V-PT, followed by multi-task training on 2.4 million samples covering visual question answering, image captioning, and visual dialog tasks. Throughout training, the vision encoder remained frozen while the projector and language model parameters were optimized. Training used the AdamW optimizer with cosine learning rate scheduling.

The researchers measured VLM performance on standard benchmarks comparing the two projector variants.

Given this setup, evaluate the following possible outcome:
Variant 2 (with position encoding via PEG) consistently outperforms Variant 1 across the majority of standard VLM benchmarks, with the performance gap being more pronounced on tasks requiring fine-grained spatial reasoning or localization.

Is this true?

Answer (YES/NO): NO